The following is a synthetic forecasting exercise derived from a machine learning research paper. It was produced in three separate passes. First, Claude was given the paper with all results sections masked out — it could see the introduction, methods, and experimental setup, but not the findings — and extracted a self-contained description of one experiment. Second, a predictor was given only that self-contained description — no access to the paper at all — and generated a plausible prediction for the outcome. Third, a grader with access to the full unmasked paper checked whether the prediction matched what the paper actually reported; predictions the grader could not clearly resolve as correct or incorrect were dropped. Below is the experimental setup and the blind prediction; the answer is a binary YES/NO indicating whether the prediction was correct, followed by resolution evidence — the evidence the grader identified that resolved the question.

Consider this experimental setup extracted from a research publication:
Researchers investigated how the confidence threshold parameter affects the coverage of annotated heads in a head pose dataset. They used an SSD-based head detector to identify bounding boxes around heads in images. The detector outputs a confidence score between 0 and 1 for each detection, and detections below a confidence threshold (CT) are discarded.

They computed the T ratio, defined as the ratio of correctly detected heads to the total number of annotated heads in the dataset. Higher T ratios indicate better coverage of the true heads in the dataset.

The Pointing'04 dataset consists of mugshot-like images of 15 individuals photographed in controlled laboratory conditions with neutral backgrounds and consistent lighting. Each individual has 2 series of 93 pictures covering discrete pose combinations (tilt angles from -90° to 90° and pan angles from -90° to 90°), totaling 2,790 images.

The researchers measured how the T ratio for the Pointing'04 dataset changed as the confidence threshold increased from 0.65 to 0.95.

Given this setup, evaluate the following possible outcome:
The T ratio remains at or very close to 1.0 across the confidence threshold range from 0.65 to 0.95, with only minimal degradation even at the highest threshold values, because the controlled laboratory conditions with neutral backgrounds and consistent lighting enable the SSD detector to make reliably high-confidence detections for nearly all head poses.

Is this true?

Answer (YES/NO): NO